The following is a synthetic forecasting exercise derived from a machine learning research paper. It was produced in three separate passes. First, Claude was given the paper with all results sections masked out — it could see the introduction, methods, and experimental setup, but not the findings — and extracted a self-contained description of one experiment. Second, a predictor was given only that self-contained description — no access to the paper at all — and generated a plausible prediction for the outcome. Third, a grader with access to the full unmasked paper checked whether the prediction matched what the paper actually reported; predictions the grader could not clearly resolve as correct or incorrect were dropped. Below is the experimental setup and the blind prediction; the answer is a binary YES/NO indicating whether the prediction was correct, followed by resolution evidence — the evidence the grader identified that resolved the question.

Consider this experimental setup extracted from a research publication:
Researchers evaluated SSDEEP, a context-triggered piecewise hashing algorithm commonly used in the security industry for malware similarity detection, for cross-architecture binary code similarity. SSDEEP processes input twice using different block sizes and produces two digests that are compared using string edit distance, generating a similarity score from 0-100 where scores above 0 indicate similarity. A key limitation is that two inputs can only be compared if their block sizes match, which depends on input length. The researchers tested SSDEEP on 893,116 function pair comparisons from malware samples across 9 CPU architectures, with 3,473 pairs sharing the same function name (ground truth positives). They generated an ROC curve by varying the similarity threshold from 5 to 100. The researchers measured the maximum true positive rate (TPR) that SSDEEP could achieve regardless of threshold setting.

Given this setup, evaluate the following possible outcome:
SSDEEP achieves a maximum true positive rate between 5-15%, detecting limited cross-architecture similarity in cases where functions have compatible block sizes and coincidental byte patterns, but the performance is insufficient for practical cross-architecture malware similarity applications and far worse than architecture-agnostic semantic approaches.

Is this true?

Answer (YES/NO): NO